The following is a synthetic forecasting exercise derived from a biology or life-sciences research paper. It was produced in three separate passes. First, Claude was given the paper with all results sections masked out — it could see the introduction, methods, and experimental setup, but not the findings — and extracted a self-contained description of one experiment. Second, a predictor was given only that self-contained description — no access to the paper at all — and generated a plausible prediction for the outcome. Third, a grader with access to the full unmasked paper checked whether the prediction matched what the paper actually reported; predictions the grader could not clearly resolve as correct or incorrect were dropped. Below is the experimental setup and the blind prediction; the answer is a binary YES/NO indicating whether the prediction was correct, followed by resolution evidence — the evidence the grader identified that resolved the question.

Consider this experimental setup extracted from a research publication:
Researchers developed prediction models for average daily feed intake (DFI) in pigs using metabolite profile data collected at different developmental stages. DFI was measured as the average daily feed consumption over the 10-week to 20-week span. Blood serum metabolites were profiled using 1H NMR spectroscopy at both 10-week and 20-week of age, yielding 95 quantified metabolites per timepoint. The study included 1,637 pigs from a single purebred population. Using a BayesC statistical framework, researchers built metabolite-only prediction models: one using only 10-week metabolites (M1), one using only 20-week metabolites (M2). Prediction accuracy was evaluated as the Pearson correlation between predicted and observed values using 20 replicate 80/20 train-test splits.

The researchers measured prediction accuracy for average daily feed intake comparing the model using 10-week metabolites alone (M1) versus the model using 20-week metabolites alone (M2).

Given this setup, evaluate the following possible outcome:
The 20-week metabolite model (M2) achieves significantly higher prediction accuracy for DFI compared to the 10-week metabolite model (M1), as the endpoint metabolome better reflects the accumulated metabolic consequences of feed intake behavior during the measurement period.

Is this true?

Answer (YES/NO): YES